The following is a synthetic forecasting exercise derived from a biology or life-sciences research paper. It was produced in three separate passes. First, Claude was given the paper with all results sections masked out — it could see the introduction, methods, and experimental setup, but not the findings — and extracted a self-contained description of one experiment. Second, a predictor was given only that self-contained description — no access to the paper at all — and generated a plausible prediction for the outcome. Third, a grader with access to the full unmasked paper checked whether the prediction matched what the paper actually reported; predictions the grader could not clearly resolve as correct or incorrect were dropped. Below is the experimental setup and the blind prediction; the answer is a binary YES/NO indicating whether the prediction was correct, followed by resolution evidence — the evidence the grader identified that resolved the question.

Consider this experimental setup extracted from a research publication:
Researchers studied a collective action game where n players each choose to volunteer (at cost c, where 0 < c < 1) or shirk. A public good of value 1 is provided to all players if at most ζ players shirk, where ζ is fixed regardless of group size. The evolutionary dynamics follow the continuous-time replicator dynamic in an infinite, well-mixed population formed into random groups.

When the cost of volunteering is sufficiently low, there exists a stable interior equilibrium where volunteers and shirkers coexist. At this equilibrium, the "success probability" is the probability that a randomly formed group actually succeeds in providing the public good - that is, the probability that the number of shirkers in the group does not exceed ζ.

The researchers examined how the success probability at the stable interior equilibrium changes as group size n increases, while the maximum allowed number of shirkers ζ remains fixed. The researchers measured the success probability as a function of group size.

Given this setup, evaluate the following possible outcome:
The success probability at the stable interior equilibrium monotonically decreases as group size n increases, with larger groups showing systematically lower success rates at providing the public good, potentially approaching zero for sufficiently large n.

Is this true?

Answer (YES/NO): NO